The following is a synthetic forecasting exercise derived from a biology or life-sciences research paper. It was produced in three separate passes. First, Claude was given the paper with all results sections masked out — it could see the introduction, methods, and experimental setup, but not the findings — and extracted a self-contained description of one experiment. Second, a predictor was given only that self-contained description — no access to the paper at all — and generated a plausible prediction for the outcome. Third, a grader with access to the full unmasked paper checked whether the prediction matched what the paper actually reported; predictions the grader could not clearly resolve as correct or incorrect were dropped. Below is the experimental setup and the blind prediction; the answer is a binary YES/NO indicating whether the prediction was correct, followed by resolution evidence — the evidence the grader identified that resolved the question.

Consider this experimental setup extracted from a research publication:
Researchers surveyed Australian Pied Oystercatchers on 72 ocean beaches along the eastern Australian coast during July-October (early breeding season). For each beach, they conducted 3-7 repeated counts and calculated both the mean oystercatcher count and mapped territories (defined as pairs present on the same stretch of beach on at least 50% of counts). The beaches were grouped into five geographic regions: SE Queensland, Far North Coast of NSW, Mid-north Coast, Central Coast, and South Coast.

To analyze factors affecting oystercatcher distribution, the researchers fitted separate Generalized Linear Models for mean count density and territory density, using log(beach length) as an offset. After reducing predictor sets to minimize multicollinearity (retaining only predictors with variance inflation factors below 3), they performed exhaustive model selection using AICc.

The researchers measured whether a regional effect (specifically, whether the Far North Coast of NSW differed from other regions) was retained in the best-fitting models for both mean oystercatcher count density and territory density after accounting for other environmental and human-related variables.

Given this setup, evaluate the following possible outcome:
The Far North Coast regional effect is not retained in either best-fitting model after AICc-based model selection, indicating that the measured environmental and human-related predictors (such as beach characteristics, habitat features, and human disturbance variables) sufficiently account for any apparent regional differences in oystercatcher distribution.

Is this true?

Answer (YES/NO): NO